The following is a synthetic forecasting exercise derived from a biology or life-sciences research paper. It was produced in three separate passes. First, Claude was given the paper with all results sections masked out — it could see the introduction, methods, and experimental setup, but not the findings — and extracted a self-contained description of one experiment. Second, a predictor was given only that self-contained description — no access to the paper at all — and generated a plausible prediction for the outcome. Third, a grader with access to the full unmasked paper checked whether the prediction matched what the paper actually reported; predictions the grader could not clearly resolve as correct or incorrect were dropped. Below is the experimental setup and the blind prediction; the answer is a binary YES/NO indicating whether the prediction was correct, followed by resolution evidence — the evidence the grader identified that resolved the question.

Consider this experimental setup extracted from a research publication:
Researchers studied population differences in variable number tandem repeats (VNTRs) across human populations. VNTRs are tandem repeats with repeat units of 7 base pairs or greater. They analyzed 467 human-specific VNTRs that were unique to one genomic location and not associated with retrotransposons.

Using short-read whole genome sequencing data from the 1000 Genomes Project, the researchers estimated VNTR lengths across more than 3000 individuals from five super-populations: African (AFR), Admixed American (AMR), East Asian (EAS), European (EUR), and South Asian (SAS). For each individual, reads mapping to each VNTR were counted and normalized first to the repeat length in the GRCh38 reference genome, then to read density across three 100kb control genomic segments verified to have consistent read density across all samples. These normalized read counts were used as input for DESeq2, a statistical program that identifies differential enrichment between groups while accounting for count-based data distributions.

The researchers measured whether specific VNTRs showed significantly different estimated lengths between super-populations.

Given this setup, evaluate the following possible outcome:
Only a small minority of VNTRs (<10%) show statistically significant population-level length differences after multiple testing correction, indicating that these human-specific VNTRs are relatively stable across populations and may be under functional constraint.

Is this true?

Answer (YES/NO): NO